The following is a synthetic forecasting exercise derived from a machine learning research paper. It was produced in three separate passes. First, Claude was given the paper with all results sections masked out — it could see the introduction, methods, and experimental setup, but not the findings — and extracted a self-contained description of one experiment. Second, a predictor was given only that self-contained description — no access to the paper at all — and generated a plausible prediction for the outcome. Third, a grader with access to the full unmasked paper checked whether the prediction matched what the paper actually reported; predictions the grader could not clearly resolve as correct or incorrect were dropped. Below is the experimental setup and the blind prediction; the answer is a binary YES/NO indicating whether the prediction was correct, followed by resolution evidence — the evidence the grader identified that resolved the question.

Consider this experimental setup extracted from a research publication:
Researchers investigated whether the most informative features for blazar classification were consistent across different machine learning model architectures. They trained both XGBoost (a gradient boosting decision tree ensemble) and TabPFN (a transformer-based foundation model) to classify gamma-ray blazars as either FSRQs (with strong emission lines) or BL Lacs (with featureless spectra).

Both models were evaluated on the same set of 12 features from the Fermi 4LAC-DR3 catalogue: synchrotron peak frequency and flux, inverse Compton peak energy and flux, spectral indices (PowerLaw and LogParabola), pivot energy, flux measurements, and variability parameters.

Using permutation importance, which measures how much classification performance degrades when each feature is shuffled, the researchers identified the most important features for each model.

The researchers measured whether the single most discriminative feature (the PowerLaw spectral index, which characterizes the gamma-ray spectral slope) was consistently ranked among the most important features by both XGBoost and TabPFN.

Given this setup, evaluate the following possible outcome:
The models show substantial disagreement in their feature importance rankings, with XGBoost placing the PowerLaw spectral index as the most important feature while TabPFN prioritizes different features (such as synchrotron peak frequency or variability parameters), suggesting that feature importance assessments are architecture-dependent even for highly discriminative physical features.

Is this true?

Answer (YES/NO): NO